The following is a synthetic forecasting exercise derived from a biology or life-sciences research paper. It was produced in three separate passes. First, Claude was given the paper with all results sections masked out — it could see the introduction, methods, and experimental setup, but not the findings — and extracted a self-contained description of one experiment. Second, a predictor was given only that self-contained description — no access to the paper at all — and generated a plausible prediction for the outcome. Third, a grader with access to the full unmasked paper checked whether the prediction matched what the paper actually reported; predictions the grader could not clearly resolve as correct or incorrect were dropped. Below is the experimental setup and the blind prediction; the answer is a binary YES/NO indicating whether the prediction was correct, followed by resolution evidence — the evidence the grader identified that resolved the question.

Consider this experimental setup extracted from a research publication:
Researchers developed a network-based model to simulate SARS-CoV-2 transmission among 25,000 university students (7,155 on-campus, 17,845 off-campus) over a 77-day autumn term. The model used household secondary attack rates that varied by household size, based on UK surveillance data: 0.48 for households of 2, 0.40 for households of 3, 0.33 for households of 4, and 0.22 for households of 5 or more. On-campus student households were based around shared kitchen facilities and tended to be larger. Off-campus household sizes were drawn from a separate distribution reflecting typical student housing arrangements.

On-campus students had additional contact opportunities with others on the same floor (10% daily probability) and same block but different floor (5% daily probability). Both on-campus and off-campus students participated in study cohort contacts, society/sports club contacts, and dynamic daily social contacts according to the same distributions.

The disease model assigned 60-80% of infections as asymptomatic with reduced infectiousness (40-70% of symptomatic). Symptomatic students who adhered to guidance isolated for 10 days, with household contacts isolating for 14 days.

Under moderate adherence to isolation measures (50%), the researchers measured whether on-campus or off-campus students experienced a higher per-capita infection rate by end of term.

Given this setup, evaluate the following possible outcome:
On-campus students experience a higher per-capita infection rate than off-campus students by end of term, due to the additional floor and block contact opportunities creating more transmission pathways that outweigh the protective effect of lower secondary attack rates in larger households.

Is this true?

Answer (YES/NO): YES